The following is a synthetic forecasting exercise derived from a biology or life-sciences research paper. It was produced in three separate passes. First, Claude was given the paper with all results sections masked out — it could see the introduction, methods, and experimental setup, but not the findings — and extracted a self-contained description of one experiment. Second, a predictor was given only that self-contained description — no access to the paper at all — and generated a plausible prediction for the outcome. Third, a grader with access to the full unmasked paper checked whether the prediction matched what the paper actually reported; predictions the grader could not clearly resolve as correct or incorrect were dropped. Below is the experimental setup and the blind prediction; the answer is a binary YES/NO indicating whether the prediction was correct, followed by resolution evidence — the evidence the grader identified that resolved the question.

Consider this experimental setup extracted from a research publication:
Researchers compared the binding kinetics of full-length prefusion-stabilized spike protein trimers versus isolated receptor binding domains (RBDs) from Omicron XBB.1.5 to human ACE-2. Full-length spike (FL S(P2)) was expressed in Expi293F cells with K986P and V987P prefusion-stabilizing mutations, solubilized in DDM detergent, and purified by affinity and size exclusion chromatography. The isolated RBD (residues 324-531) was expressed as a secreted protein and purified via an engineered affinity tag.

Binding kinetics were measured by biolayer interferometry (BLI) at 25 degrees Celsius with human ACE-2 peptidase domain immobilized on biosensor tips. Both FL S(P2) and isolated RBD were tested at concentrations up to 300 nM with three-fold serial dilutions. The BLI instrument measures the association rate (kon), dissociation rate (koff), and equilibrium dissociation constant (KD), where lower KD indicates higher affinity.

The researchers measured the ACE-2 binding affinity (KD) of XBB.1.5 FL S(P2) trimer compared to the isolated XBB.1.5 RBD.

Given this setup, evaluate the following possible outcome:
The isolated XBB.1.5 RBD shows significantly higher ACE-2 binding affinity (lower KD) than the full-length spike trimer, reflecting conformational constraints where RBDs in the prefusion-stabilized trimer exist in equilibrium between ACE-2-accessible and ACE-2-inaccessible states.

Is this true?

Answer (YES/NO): YES